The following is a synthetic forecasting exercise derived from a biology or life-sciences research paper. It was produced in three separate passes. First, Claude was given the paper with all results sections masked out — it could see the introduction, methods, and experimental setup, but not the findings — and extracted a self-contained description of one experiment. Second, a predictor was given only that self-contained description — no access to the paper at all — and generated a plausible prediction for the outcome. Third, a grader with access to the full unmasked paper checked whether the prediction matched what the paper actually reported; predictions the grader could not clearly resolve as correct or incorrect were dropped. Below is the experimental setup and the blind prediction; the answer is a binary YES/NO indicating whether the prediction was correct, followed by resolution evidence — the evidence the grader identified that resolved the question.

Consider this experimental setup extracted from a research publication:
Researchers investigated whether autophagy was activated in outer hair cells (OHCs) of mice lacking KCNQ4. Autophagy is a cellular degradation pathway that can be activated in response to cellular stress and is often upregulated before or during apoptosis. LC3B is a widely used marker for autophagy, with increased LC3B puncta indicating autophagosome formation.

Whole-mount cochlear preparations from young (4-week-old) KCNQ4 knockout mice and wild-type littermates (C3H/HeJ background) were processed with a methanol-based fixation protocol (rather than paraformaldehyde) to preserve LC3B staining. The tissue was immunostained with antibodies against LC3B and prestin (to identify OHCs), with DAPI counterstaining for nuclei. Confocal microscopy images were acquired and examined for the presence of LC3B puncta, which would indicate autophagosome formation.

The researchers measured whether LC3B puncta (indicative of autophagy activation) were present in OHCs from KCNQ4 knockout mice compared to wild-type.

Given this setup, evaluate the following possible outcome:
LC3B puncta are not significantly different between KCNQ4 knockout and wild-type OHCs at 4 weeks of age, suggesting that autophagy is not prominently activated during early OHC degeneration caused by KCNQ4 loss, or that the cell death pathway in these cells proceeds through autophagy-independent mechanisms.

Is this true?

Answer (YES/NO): YES